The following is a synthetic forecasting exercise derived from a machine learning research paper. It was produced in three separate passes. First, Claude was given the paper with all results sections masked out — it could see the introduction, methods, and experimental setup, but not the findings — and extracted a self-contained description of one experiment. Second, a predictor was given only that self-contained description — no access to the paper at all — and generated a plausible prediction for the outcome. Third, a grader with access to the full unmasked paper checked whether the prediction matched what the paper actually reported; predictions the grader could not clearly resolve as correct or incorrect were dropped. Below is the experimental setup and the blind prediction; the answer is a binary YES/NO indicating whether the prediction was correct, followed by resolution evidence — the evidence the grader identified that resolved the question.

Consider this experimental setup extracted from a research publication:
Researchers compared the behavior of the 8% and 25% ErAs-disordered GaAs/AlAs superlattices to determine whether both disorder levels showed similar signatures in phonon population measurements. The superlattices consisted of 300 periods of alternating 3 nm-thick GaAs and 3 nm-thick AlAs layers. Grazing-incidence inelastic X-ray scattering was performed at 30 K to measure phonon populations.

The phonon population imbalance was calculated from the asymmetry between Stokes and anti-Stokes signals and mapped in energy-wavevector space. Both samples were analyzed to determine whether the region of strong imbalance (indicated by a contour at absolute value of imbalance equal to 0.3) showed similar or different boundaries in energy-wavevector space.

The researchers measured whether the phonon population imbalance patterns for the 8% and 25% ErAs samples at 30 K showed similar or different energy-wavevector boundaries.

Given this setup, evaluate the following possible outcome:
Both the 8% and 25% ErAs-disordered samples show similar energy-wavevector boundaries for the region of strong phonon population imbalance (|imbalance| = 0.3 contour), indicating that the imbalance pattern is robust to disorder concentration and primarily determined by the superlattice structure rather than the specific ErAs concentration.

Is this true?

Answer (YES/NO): YES